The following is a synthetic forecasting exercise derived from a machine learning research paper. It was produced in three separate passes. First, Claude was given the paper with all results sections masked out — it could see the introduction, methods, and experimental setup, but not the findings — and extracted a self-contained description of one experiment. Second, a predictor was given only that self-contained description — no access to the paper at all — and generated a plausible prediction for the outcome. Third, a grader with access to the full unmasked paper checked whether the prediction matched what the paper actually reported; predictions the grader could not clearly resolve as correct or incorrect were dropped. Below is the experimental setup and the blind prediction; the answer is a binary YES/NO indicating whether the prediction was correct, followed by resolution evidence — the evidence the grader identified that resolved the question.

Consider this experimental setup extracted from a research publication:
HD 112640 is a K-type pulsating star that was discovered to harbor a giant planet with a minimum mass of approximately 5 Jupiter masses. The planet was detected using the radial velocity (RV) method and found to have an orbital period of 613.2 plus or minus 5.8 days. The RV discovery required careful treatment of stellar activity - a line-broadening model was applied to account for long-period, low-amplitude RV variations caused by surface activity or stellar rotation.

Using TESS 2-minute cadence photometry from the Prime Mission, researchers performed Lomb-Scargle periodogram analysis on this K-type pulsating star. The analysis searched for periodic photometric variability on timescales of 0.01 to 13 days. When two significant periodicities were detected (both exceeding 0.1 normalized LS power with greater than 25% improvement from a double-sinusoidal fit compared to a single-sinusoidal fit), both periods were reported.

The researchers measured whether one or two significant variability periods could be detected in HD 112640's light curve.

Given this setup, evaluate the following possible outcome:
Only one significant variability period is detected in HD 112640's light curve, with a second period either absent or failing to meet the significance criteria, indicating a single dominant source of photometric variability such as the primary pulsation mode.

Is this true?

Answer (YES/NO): NO